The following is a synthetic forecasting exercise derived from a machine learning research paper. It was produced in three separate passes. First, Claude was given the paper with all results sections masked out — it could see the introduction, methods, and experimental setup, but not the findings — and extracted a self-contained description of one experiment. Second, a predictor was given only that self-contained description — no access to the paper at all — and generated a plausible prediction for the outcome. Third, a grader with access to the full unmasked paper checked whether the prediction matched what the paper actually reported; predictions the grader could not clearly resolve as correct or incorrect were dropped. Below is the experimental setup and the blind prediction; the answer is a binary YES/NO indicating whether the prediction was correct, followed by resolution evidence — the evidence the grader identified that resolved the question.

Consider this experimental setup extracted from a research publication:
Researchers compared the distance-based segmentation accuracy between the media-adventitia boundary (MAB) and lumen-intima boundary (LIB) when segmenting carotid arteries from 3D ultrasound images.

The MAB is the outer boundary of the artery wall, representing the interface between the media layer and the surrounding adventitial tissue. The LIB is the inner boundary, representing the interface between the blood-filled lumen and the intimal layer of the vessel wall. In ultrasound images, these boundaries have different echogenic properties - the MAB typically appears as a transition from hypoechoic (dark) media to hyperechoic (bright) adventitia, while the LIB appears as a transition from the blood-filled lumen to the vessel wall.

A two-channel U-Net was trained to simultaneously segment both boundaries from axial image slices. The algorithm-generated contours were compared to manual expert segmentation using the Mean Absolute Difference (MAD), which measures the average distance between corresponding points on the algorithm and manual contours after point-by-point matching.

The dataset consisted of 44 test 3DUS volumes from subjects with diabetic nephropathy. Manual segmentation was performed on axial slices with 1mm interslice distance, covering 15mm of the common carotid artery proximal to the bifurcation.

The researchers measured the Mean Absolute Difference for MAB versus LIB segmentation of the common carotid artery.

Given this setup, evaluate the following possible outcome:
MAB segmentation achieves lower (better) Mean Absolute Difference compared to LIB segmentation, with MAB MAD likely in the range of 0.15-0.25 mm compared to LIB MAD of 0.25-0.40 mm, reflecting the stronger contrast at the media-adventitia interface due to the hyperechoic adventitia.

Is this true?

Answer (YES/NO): NO